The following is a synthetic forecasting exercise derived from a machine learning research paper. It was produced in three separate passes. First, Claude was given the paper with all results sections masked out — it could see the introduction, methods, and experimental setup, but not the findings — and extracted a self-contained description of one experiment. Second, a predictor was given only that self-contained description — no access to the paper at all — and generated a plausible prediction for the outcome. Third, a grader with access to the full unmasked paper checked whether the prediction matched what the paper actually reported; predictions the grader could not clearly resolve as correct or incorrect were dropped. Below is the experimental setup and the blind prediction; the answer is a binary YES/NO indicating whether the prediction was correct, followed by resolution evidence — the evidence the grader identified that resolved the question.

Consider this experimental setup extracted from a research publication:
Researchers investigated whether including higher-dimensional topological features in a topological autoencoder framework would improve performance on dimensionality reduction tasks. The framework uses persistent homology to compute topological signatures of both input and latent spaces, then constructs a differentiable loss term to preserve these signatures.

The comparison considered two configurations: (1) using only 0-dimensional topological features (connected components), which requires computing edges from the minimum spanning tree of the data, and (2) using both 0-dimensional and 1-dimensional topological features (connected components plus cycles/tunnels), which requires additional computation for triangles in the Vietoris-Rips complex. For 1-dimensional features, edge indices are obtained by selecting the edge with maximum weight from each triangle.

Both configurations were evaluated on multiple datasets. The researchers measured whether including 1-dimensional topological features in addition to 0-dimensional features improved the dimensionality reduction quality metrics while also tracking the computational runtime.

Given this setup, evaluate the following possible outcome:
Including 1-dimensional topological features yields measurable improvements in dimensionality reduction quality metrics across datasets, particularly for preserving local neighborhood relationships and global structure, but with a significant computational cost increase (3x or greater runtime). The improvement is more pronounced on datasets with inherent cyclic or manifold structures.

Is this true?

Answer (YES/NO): NO